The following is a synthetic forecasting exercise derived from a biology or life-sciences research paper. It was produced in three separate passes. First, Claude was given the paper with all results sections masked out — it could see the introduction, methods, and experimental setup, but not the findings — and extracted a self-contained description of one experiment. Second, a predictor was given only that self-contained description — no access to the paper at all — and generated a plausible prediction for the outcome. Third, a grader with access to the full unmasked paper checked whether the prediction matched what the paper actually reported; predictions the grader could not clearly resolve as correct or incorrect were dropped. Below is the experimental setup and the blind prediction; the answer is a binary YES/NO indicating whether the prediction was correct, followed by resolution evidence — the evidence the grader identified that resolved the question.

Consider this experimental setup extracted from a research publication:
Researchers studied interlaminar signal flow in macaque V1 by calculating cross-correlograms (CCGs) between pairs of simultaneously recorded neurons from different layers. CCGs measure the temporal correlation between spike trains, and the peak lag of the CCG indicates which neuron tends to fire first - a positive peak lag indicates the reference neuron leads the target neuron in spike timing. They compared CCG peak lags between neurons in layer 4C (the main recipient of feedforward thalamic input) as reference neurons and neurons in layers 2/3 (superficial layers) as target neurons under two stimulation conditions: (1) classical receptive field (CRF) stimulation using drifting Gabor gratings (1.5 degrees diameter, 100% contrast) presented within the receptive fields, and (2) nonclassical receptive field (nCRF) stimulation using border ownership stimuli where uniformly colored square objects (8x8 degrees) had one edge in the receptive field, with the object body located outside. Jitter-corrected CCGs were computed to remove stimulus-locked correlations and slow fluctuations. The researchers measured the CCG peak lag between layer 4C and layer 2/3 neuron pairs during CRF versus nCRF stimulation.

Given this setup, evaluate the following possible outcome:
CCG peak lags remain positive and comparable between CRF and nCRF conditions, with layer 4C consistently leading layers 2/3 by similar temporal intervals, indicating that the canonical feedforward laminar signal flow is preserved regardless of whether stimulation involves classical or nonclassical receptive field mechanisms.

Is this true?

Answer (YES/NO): NO